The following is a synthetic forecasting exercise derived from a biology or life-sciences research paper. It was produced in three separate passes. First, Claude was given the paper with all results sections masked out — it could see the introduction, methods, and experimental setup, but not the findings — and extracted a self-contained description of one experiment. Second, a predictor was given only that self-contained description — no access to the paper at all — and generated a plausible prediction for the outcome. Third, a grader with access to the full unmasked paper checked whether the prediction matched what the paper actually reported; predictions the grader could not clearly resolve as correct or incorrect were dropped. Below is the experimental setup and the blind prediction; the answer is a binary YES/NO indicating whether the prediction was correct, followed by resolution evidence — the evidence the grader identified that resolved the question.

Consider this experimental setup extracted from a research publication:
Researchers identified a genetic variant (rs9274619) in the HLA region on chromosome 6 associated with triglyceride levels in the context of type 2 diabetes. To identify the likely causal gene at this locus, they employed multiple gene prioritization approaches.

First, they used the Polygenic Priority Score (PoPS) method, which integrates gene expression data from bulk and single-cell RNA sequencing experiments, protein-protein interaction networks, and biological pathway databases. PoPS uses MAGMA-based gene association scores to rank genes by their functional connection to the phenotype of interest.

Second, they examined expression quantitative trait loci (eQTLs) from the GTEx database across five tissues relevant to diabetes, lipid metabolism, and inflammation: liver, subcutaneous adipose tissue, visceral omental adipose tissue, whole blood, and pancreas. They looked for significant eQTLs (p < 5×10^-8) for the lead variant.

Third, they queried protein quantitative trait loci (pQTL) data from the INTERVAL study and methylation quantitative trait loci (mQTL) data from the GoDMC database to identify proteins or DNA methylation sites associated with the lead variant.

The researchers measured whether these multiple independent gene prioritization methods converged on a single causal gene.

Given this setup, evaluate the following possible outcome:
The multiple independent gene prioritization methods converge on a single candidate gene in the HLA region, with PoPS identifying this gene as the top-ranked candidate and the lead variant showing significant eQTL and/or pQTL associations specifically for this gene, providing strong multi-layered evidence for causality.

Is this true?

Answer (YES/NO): NO